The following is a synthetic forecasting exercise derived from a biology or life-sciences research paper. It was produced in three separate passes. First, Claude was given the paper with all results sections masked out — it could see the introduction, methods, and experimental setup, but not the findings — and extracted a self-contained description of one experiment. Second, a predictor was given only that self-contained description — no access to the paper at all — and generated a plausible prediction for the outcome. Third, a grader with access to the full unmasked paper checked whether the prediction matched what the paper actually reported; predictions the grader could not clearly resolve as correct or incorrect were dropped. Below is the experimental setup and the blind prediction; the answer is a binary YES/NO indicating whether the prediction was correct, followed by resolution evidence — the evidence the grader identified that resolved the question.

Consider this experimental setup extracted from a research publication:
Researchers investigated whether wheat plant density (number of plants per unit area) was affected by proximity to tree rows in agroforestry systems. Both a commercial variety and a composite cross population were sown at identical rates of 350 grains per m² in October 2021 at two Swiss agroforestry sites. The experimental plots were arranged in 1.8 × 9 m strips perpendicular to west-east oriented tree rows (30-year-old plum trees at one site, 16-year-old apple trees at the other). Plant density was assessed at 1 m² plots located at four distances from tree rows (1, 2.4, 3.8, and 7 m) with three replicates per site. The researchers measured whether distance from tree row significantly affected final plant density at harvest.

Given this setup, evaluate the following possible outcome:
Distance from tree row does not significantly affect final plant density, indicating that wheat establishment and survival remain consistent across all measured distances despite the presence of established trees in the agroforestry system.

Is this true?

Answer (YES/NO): NO